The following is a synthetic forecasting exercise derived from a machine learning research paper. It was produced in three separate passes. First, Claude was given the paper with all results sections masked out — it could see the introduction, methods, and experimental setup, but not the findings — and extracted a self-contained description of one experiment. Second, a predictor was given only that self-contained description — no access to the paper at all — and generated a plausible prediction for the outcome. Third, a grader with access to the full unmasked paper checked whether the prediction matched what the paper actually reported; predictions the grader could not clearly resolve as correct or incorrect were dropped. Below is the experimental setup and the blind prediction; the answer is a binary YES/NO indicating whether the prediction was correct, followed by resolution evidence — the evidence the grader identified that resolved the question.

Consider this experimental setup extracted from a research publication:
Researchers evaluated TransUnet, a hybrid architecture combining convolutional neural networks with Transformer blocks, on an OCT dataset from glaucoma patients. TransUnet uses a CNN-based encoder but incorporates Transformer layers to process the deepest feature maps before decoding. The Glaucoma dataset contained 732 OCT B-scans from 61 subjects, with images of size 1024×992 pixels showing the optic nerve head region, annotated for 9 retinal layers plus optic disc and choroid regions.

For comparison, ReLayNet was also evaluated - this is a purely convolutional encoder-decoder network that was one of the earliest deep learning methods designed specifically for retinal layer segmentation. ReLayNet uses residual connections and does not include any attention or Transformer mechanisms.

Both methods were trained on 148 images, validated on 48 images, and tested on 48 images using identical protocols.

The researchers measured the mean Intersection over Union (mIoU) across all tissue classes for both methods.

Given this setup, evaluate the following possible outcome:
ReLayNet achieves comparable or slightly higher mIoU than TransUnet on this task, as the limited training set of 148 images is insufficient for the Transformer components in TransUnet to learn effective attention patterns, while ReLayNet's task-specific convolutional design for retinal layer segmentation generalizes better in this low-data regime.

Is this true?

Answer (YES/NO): YES